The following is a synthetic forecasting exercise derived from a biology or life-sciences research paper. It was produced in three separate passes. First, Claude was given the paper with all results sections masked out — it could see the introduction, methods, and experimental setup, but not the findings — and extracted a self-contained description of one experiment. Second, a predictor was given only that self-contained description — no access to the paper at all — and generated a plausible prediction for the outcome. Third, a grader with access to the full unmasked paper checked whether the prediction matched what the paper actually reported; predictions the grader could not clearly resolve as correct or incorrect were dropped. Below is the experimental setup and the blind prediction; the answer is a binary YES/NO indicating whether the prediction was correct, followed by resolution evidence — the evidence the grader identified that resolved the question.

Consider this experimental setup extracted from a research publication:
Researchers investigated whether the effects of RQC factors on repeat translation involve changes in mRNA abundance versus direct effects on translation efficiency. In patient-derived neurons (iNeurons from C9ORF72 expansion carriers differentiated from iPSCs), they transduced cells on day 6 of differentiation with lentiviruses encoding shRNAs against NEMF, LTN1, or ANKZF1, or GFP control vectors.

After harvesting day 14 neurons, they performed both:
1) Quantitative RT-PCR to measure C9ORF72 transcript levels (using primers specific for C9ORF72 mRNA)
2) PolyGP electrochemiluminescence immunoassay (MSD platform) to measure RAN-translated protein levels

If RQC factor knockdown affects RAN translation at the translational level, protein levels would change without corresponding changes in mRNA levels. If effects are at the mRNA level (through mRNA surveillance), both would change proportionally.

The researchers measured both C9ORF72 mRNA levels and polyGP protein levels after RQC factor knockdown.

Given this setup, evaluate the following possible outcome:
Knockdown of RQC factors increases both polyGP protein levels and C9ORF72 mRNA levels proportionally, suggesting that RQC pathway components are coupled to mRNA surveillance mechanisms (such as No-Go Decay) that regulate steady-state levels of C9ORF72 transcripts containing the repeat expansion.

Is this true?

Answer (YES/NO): NO